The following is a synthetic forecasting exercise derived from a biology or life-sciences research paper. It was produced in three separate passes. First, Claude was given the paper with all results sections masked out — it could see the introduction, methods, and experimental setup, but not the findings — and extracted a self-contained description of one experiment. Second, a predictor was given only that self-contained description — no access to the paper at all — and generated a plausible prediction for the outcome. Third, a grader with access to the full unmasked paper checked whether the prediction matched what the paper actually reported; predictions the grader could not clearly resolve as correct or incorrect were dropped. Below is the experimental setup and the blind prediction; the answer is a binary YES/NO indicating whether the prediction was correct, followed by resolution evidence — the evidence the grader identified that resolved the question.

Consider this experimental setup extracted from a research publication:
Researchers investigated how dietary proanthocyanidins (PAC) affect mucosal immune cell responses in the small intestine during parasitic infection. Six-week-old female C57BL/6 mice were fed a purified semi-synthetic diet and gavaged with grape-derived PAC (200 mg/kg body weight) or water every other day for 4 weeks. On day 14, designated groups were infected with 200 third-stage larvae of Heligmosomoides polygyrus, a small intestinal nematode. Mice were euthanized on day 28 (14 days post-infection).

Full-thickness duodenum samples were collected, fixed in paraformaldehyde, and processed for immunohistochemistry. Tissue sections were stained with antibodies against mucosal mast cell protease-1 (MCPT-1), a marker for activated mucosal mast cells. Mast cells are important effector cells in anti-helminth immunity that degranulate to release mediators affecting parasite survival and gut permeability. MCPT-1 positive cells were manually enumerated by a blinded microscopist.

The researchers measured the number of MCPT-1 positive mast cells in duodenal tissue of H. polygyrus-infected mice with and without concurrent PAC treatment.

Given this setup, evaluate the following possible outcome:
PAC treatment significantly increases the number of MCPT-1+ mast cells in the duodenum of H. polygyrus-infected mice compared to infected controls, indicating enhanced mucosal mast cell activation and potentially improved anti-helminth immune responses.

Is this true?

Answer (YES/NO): NO